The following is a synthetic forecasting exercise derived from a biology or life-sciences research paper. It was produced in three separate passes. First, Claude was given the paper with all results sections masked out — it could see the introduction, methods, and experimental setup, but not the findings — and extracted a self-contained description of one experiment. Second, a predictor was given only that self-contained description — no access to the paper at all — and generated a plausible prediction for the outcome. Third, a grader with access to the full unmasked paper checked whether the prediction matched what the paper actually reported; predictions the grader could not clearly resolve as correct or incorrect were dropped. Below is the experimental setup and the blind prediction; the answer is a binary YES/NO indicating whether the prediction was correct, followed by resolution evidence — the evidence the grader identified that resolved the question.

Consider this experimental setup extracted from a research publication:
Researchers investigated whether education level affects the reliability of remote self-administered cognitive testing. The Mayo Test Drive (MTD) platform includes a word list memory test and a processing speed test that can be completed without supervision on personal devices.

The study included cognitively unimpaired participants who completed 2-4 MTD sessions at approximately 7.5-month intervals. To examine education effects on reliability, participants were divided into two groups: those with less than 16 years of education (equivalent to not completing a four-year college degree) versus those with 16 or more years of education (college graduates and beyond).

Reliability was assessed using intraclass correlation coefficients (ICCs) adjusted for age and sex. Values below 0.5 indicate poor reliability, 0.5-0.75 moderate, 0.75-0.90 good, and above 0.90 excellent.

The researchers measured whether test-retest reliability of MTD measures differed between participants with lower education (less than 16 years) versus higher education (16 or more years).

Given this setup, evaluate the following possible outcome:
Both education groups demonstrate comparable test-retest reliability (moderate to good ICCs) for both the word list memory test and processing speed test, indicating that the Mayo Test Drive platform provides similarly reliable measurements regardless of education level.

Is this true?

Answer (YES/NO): YES